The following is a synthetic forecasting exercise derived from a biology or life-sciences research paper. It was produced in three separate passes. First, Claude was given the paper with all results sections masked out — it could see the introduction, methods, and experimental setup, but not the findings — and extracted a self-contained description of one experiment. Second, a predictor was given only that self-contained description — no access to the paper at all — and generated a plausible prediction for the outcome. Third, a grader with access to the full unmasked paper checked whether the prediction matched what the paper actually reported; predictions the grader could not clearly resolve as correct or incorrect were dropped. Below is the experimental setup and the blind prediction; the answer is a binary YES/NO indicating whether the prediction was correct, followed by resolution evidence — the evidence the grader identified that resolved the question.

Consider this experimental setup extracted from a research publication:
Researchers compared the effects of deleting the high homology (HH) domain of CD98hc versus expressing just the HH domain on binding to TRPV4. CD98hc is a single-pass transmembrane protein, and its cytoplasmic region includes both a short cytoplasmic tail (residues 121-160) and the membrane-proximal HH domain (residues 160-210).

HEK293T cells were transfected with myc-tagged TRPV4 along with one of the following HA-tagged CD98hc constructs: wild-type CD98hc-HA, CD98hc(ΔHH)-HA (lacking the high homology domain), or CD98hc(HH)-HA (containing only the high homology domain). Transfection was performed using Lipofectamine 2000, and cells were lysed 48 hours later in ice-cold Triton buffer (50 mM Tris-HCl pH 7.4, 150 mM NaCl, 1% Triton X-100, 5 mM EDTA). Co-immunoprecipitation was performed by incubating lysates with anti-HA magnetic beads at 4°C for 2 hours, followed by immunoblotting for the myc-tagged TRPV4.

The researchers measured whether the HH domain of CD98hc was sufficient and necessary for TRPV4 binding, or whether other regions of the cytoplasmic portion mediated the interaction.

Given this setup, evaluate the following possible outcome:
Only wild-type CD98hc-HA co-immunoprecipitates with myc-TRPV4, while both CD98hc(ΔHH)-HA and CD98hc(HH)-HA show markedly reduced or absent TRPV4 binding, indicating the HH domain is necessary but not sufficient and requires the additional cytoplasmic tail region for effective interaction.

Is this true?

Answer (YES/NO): YES